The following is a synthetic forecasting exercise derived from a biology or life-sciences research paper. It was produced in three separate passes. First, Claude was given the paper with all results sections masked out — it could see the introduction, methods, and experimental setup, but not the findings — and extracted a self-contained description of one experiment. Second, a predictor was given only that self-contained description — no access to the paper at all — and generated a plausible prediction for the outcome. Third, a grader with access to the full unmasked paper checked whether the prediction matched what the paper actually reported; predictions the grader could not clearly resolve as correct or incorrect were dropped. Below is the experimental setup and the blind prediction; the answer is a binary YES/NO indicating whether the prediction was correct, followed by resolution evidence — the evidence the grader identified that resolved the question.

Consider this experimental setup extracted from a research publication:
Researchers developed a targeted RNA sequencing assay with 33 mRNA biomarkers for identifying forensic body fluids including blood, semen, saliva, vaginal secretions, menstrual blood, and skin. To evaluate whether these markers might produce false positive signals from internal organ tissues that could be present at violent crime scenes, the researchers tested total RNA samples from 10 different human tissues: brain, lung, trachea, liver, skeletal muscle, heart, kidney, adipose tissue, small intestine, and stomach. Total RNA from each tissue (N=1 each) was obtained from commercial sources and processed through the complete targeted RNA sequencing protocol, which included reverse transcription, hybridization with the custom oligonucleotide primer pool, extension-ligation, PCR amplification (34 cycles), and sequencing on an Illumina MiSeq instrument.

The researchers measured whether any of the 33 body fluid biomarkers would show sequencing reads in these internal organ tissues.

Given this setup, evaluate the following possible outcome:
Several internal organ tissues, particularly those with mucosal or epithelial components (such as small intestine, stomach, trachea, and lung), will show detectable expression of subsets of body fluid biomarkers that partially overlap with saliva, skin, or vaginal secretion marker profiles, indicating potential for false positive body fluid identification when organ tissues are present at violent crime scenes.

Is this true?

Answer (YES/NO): NO